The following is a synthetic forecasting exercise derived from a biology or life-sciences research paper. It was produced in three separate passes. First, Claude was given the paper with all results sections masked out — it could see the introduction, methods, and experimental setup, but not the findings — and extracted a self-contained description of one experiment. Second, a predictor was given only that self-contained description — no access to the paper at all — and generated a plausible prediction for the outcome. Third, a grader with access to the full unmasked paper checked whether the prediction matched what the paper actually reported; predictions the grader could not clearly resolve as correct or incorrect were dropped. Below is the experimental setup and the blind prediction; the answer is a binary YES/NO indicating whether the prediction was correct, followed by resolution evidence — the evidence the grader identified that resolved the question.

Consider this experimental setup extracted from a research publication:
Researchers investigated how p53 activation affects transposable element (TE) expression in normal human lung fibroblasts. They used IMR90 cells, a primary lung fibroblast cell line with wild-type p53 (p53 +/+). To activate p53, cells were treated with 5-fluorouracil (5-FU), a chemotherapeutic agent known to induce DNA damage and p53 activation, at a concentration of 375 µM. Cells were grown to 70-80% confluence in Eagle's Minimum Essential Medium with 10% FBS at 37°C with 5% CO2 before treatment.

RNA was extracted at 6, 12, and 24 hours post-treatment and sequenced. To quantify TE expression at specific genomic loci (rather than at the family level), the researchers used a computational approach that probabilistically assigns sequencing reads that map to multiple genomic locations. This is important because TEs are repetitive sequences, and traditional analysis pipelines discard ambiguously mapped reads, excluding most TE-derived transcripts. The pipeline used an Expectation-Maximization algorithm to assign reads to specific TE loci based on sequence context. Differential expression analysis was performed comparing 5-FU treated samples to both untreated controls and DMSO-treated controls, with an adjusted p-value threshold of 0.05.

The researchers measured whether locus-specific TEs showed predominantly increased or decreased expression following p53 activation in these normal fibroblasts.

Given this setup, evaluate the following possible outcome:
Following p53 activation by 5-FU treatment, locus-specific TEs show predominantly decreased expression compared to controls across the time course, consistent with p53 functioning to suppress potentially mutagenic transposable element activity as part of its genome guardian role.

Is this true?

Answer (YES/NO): NO